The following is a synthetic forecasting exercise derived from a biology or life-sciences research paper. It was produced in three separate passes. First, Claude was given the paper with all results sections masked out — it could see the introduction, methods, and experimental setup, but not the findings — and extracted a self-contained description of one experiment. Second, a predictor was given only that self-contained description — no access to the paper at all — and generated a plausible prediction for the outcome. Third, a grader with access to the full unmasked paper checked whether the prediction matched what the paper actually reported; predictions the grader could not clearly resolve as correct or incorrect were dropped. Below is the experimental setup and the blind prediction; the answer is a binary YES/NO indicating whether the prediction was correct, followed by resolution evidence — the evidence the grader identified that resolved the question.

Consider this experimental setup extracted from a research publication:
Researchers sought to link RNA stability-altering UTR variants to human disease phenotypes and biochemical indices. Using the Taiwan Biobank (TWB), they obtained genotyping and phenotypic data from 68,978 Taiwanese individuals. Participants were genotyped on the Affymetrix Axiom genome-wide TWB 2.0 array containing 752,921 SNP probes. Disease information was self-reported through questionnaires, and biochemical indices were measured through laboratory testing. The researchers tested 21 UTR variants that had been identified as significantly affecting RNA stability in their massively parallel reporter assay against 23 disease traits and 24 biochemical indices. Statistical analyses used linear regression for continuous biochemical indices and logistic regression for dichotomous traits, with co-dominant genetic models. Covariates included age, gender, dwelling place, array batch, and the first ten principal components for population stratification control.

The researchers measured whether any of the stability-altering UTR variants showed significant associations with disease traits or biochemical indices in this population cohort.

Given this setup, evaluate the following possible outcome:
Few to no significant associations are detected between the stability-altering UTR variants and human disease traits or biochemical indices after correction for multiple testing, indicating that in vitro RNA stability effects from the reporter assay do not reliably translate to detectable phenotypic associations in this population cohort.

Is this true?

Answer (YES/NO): NO